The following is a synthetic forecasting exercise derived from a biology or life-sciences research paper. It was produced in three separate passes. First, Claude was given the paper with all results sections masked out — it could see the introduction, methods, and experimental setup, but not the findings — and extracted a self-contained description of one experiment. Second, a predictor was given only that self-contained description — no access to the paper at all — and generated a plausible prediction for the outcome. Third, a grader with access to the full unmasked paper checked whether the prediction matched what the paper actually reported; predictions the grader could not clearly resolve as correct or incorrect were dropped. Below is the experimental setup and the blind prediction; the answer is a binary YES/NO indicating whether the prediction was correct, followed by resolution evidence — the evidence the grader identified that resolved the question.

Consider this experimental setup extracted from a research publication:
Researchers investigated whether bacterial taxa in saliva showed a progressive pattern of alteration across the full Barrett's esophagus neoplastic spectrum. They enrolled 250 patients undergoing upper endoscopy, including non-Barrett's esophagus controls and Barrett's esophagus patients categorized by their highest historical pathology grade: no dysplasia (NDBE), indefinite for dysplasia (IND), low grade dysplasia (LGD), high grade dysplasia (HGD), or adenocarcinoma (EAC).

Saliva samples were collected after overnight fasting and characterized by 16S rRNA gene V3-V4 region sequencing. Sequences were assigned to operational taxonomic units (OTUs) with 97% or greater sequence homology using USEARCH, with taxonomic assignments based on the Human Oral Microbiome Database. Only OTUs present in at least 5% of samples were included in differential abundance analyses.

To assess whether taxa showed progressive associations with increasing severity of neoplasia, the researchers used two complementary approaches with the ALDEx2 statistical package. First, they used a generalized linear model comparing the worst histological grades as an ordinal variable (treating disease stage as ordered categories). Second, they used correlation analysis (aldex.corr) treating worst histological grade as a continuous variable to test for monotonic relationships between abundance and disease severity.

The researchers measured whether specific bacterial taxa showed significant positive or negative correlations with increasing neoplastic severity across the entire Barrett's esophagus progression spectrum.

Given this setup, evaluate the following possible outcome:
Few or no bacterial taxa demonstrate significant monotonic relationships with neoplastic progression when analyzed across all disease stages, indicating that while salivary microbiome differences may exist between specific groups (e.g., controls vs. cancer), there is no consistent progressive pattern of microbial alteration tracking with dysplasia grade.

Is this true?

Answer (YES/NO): NO